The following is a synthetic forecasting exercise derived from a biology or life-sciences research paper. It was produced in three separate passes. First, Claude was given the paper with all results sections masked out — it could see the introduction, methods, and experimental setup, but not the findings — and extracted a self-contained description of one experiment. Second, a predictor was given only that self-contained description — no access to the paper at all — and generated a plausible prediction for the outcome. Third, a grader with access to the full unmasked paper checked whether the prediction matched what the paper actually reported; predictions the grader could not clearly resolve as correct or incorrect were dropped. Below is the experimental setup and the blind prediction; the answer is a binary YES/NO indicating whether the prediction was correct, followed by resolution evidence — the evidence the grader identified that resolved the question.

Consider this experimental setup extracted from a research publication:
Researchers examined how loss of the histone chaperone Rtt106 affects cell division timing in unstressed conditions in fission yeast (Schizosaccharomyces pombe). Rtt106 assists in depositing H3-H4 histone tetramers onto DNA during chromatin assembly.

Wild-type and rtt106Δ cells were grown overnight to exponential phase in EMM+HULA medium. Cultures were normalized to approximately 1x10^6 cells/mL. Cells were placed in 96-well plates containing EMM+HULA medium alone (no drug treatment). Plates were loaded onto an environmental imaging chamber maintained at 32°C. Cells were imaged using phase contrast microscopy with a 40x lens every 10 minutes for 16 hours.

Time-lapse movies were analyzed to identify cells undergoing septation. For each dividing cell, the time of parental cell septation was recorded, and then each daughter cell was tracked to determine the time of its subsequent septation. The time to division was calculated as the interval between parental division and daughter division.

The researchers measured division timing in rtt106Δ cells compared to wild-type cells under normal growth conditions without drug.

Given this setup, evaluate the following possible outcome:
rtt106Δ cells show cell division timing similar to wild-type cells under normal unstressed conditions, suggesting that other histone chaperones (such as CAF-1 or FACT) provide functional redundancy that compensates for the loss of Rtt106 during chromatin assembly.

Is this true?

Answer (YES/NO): NO